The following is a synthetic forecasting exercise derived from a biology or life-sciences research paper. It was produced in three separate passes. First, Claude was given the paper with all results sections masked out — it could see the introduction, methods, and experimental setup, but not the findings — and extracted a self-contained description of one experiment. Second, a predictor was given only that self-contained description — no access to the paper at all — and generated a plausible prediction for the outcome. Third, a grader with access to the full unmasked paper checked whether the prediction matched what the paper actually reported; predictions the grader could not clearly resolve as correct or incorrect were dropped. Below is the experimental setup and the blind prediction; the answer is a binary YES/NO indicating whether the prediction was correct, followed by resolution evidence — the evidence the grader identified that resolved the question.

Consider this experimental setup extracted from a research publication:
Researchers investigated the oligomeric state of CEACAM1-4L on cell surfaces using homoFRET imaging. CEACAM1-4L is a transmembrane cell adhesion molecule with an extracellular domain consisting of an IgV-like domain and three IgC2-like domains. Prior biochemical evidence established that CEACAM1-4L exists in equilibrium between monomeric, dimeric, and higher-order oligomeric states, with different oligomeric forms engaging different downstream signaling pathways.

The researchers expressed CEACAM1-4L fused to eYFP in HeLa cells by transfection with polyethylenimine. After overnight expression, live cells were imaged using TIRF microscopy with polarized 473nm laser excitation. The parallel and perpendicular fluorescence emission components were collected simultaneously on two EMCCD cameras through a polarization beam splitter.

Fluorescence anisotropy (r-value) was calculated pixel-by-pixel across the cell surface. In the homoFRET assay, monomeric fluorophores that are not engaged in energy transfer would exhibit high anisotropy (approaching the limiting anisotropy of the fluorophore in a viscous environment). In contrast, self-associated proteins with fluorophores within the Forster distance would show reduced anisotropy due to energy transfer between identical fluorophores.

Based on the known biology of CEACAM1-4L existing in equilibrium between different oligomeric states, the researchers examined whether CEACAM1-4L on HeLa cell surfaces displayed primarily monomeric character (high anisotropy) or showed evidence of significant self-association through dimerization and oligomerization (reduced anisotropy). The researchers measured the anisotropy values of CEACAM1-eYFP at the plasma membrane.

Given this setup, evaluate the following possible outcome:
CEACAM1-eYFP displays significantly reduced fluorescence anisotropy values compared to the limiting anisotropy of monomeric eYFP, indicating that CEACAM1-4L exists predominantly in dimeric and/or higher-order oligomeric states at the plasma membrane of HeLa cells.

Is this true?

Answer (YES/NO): NO